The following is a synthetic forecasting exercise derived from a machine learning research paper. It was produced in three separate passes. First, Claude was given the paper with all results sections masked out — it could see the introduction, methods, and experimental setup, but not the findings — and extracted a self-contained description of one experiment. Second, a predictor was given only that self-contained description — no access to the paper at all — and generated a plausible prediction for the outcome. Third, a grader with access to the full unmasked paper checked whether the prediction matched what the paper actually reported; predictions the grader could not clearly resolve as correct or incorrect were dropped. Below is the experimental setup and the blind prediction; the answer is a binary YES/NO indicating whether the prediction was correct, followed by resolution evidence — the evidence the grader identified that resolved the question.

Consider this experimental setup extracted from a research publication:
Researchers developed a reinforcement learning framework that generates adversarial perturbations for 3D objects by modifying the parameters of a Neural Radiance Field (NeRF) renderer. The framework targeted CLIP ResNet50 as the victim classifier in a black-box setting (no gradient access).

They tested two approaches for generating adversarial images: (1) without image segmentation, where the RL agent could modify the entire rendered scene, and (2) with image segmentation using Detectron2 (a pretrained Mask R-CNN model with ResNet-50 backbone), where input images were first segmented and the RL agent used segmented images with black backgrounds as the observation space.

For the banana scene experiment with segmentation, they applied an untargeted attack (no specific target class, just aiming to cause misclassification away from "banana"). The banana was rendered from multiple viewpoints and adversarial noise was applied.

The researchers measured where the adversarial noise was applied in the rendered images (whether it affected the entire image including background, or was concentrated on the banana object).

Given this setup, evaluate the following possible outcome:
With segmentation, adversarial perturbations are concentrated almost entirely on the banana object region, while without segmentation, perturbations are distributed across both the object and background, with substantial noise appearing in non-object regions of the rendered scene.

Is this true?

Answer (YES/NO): YES